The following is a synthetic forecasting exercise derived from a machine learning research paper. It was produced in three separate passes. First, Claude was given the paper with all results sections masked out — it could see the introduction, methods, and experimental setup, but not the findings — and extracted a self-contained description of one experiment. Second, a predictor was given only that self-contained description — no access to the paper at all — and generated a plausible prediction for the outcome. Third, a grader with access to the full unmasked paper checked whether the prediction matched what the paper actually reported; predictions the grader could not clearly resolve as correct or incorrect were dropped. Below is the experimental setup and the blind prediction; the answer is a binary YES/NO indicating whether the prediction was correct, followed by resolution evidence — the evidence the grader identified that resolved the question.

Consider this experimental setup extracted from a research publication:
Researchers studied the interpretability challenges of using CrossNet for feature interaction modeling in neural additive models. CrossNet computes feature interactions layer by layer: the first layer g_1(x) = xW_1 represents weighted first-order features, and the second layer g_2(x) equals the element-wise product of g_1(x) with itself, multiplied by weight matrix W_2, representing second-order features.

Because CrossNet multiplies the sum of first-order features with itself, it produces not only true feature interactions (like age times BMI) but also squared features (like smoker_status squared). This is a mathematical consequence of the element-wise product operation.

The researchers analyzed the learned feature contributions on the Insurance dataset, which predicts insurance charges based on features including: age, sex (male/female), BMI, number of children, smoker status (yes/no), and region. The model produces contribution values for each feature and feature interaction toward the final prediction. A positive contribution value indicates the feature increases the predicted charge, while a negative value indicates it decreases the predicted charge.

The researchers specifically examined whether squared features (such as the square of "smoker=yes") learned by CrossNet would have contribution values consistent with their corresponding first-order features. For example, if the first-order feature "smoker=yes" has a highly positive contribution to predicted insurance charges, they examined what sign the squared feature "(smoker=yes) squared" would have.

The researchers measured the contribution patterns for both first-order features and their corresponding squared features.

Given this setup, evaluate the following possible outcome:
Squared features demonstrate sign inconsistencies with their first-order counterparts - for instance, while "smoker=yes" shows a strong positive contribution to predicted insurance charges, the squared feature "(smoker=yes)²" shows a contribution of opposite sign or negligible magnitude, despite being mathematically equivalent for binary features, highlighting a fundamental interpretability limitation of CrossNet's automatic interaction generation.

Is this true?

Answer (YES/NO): YES